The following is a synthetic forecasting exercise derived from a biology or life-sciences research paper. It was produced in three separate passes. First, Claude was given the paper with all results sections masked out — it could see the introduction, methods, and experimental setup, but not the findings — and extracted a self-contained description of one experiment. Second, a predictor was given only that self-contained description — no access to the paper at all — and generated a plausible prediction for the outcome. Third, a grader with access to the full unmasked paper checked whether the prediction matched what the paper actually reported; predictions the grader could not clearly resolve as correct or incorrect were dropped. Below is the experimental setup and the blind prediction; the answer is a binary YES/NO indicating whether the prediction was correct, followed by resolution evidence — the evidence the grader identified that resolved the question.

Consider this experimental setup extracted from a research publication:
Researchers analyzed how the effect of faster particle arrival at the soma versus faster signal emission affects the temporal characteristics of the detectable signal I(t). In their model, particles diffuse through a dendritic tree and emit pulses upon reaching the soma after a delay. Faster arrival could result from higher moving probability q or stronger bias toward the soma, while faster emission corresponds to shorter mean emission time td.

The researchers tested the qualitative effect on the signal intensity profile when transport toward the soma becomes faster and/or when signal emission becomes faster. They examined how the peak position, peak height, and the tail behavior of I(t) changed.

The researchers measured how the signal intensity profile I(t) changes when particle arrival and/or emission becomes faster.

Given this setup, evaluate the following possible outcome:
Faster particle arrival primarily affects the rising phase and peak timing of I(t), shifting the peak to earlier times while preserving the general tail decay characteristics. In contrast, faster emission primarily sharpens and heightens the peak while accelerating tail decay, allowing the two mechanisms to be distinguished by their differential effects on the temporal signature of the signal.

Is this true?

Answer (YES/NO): NO